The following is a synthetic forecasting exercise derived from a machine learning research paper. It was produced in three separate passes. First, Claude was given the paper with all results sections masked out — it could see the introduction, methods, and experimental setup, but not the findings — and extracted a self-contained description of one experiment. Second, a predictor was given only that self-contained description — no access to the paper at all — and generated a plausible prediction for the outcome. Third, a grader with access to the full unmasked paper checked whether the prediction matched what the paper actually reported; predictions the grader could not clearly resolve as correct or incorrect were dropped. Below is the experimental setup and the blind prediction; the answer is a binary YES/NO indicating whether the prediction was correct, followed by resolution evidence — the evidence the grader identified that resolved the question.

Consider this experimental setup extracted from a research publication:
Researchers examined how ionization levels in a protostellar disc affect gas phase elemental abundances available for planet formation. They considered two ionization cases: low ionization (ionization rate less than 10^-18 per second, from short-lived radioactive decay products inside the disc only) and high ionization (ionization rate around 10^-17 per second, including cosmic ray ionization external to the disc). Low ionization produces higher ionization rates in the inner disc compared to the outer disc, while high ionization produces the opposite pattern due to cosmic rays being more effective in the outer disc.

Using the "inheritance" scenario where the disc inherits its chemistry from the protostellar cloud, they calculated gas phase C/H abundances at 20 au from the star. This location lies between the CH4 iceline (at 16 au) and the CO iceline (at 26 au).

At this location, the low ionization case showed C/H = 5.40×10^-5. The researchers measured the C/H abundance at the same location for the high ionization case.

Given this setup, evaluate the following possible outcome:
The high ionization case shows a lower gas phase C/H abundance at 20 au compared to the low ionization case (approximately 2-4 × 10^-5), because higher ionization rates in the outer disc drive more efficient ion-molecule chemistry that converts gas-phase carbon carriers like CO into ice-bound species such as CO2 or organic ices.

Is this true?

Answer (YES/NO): NO